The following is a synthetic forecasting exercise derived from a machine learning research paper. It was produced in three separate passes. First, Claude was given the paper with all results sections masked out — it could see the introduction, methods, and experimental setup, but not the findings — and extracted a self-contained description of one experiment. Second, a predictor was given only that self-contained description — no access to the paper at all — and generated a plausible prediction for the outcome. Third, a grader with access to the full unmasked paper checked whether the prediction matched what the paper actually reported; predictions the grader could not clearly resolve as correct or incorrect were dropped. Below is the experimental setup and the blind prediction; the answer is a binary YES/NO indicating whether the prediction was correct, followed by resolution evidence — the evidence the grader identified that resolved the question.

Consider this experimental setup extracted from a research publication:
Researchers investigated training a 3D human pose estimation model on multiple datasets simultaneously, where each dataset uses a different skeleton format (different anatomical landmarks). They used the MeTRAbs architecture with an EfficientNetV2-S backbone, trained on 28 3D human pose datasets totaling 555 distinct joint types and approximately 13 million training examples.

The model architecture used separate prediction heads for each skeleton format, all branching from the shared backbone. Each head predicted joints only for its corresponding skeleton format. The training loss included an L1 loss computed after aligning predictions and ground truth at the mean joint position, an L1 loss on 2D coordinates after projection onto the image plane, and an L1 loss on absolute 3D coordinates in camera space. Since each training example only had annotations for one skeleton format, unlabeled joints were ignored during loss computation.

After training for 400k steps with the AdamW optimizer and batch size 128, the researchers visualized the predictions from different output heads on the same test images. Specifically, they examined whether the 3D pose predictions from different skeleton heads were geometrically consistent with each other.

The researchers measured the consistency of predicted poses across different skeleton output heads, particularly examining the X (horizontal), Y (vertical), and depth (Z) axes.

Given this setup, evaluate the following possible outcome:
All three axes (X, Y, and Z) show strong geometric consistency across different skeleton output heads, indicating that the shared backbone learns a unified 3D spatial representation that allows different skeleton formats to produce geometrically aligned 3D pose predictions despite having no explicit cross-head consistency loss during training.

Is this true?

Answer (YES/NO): NO